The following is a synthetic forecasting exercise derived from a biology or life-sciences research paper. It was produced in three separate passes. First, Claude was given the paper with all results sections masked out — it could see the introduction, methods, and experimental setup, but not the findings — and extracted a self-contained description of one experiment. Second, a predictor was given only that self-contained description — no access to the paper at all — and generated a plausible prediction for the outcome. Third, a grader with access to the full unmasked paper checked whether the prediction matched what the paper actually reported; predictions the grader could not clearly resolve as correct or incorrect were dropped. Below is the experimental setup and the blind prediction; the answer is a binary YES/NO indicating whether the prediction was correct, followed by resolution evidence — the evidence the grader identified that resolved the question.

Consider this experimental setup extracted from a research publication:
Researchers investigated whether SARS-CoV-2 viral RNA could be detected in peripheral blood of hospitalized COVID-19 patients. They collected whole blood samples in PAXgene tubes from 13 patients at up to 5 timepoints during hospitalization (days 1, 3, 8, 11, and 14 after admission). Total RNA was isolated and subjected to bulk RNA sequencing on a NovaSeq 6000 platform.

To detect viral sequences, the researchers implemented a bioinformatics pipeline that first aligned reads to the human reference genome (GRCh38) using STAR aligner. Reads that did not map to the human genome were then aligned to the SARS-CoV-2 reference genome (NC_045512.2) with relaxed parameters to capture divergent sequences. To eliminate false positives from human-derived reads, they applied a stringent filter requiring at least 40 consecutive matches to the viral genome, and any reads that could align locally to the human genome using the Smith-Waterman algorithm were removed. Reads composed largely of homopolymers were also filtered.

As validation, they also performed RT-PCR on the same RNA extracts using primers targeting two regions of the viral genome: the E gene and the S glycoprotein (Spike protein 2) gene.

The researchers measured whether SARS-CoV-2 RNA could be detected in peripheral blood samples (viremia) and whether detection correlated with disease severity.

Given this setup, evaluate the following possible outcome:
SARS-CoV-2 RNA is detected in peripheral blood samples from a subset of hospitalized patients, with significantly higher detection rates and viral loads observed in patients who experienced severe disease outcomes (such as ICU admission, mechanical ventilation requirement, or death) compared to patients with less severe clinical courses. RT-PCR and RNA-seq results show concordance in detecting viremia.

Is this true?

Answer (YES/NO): NO